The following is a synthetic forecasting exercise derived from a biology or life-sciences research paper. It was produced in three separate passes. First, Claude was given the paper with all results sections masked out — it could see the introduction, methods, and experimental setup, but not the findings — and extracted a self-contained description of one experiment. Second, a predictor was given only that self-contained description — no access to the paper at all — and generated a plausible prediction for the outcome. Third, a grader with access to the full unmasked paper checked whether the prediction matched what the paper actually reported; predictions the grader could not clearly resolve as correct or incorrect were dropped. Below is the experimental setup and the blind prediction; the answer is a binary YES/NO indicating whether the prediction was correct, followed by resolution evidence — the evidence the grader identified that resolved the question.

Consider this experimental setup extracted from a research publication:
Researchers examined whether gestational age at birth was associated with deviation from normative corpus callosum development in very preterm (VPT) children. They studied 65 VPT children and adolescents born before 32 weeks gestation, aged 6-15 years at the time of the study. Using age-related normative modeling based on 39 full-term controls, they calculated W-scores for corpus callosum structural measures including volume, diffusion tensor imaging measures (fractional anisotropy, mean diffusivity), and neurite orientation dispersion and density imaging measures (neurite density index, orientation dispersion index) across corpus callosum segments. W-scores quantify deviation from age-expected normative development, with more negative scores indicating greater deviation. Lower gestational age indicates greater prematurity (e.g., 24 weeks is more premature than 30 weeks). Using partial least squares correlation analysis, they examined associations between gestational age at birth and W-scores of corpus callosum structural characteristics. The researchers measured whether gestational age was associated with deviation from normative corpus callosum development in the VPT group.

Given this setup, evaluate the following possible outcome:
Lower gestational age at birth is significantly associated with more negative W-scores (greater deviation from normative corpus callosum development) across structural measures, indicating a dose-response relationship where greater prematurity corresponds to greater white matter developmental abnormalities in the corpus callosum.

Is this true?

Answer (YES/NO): NO